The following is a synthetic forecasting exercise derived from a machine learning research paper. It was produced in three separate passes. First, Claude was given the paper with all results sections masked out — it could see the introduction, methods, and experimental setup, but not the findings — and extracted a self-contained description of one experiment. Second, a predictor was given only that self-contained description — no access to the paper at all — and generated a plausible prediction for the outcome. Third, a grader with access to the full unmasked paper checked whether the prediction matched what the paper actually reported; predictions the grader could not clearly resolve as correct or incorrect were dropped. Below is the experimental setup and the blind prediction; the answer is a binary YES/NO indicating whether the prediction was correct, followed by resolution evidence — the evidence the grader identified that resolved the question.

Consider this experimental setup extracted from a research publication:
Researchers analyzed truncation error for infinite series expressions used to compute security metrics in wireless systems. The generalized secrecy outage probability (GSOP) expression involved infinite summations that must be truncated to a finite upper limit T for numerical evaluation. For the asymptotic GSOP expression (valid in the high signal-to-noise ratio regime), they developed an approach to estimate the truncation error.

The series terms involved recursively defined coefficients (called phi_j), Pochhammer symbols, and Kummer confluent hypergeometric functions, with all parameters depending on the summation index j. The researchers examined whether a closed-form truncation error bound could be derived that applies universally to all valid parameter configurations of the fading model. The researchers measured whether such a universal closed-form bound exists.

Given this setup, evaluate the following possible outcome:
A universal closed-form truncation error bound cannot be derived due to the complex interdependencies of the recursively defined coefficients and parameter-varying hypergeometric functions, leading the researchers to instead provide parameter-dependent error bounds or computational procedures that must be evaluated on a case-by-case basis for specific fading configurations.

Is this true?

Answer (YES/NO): YES